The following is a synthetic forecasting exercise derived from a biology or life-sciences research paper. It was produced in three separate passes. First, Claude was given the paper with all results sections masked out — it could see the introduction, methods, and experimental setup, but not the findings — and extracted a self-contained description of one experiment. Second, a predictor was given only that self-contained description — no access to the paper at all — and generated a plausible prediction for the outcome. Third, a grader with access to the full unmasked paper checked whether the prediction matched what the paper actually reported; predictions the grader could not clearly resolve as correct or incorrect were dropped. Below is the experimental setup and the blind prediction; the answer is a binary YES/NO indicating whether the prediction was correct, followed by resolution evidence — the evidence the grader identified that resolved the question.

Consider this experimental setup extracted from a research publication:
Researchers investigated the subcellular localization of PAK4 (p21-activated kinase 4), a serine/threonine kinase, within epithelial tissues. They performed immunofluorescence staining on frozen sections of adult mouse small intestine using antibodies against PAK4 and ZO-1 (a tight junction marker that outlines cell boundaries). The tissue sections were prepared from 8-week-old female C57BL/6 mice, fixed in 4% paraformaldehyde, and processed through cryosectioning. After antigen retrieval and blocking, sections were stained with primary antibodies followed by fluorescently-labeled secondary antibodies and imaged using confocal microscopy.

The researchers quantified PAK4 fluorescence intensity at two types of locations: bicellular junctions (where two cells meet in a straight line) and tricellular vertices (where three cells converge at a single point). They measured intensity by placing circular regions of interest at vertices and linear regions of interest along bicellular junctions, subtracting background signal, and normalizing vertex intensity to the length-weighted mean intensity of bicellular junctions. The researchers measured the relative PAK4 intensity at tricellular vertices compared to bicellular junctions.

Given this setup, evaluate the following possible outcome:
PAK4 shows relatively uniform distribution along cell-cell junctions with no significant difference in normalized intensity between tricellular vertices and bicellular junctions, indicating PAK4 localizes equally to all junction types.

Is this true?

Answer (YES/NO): NO